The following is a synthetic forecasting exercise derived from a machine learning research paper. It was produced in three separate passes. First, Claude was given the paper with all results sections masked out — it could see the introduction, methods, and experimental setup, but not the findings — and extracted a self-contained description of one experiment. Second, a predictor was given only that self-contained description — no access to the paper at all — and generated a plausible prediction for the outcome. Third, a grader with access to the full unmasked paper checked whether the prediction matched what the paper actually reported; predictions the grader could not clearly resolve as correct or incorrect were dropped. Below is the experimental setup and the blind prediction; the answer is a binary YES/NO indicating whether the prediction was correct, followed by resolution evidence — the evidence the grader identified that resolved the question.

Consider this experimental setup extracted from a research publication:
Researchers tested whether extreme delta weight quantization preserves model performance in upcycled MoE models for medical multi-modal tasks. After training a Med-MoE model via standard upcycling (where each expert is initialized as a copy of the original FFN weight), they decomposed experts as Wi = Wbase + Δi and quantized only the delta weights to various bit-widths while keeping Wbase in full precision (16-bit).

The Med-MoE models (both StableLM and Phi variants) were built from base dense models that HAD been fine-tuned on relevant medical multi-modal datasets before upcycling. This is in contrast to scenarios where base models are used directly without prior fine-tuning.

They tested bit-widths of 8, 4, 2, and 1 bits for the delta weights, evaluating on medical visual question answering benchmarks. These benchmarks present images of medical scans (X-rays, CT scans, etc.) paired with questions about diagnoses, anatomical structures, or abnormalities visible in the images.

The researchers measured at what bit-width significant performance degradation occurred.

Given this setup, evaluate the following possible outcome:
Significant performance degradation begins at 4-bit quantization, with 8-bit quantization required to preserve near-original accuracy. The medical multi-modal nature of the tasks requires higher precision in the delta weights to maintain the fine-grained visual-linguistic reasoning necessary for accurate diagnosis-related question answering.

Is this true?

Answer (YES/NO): NO